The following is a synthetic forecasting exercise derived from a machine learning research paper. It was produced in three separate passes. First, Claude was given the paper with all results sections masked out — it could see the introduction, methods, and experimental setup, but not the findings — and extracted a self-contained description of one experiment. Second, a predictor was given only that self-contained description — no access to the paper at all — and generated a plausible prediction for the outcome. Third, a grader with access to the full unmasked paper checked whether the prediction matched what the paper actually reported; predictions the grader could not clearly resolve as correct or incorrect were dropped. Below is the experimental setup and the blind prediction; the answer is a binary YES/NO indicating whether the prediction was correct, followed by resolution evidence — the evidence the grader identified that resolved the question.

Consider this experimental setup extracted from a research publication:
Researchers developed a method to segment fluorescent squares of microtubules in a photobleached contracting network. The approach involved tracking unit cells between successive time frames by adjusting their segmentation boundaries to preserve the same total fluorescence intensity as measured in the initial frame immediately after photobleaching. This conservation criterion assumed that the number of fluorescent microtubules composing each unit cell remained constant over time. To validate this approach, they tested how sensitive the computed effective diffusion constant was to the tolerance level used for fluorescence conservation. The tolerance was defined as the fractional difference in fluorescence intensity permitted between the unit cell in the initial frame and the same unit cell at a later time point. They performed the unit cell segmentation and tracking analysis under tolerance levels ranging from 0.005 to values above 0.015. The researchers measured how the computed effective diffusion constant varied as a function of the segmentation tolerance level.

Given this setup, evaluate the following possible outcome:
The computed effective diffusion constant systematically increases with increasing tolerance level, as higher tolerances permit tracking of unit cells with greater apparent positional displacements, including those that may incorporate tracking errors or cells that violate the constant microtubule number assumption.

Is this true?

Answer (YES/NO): NO